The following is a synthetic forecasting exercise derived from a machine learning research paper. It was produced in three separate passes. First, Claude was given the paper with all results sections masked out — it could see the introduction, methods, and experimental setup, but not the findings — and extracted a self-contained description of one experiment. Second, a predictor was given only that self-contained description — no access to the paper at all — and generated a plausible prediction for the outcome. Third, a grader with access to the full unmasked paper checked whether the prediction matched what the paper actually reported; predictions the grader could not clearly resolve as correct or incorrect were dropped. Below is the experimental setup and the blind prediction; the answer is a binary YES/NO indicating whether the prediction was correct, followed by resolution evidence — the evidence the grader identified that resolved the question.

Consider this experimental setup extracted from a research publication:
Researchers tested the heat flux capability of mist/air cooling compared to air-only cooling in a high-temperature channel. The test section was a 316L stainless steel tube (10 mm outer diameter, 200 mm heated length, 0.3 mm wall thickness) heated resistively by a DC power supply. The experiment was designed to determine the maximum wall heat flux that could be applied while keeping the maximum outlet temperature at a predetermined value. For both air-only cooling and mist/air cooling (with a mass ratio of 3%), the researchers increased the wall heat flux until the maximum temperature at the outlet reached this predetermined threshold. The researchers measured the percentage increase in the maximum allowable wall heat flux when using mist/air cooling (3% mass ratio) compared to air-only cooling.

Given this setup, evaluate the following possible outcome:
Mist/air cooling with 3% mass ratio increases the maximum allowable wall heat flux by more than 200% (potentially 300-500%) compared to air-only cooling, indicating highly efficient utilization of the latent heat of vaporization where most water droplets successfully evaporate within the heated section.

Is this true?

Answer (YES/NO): NO